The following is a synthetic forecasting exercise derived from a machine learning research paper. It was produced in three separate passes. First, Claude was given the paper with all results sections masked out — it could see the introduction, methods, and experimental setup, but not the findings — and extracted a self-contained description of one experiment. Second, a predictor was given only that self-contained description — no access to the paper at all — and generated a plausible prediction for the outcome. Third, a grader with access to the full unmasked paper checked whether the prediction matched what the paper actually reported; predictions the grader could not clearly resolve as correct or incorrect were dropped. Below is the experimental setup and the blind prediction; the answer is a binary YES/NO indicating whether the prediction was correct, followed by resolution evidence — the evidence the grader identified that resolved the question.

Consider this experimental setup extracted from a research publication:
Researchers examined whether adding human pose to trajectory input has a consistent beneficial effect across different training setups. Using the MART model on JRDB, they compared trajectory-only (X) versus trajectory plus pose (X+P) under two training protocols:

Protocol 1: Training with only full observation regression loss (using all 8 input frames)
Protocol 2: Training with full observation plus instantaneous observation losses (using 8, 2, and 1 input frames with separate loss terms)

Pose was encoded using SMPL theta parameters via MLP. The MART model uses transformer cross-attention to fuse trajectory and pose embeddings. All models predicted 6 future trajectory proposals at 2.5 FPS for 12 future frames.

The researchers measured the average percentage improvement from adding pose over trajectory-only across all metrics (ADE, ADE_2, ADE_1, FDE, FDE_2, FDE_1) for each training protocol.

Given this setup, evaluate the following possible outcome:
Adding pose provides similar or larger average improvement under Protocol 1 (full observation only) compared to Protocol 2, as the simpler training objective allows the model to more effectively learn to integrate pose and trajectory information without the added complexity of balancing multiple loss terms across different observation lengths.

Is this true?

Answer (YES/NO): NO